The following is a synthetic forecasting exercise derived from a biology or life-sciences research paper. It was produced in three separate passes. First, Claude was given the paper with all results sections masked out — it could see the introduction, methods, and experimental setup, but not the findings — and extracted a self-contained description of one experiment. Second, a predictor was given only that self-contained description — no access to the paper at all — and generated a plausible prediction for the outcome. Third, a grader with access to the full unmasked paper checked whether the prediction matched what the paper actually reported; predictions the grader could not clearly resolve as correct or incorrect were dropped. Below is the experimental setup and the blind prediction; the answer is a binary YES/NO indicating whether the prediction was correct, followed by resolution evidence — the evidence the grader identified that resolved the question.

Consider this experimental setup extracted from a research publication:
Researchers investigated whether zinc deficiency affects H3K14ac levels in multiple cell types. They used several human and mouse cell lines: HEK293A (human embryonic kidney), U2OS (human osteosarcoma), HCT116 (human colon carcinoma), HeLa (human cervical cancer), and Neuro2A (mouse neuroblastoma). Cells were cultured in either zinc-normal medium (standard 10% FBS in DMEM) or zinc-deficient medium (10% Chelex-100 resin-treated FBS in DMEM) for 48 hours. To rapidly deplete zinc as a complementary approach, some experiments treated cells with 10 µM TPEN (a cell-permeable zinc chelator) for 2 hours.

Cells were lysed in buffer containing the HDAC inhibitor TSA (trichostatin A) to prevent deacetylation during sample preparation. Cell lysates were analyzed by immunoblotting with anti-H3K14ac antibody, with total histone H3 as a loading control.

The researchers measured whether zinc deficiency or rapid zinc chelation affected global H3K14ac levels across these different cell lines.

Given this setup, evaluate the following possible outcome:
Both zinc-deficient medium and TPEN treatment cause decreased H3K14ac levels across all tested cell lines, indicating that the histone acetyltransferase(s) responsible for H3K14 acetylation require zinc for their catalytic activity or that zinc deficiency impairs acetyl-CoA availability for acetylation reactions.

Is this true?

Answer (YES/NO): YES